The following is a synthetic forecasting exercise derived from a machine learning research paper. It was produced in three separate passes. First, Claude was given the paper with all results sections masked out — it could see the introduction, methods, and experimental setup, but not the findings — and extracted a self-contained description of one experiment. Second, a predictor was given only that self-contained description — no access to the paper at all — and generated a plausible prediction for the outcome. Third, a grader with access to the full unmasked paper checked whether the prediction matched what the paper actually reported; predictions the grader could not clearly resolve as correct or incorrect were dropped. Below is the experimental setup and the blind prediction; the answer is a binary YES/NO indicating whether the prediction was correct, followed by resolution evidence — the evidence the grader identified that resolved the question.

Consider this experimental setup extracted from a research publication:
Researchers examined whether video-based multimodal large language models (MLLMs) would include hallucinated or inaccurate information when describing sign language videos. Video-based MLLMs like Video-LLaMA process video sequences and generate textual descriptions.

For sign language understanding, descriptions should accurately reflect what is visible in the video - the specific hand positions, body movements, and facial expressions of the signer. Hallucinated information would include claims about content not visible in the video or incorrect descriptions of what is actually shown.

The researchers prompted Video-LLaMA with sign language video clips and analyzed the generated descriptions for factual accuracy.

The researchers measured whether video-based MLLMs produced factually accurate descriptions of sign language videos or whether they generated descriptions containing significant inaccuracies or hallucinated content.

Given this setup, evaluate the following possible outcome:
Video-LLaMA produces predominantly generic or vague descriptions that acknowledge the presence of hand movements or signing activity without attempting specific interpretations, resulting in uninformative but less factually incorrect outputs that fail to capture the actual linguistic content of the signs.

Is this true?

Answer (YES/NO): NO